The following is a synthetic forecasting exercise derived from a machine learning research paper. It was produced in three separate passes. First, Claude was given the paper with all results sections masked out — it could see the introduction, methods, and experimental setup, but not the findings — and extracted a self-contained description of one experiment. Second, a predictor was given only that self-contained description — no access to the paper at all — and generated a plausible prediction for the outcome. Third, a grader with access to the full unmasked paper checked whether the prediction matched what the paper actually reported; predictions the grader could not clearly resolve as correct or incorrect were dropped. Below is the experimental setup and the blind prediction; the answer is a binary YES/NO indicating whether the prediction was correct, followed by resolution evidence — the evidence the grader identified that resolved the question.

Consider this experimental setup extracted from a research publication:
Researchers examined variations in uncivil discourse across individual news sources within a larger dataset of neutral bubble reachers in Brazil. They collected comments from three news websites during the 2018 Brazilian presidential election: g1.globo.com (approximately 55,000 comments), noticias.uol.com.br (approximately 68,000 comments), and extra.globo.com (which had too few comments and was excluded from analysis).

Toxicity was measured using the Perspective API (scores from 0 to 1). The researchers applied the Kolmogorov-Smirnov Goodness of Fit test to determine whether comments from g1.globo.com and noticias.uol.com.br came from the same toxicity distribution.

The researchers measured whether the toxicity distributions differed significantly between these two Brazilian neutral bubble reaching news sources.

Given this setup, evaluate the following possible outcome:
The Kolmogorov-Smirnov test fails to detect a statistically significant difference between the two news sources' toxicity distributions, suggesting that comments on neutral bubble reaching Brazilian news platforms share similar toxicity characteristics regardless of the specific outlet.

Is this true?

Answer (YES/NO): NO